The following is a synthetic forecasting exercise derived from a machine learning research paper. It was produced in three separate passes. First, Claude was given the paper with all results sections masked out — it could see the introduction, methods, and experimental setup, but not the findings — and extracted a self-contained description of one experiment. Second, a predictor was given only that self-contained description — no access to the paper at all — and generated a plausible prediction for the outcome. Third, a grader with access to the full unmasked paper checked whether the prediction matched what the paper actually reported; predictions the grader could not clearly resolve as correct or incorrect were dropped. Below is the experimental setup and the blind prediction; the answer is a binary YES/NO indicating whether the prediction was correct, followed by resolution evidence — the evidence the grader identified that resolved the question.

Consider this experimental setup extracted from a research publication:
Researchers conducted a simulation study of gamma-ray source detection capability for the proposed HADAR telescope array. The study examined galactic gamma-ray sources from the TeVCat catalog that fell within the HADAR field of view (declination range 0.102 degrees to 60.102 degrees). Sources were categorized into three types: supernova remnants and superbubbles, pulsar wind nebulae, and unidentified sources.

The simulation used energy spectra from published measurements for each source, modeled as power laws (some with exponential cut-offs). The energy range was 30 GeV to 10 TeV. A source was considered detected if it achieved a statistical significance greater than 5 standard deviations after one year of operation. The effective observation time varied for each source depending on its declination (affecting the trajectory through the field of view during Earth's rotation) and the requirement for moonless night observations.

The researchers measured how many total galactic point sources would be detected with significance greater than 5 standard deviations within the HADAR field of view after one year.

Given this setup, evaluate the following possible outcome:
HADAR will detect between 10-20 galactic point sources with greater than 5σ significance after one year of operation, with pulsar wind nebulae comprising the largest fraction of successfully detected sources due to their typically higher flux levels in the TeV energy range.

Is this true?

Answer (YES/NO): NO